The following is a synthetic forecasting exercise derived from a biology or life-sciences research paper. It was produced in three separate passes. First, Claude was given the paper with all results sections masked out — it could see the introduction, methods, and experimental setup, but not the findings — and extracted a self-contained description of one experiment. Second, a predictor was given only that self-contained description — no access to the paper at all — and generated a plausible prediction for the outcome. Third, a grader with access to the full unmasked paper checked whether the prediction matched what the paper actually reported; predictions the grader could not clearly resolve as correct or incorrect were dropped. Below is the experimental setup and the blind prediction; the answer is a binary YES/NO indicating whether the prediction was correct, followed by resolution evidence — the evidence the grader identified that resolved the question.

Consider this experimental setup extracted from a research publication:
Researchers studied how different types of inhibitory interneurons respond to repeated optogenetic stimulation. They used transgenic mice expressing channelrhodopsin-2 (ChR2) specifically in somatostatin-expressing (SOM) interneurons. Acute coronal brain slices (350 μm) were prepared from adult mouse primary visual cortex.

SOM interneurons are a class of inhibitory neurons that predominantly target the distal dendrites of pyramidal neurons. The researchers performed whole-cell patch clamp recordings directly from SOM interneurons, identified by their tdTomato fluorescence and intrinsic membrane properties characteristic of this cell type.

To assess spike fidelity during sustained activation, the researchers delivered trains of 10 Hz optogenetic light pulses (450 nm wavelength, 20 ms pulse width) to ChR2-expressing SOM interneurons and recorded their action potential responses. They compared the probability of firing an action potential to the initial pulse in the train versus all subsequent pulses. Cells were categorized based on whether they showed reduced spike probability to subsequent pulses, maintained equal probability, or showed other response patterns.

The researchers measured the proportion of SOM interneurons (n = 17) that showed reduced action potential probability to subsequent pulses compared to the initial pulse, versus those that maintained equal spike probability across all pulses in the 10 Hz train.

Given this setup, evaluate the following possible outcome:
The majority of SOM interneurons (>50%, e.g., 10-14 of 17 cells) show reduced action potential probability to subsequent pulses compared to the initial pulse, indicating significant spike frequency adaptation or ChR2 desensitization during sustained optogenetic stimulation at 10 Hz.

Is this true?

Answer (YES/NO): YES